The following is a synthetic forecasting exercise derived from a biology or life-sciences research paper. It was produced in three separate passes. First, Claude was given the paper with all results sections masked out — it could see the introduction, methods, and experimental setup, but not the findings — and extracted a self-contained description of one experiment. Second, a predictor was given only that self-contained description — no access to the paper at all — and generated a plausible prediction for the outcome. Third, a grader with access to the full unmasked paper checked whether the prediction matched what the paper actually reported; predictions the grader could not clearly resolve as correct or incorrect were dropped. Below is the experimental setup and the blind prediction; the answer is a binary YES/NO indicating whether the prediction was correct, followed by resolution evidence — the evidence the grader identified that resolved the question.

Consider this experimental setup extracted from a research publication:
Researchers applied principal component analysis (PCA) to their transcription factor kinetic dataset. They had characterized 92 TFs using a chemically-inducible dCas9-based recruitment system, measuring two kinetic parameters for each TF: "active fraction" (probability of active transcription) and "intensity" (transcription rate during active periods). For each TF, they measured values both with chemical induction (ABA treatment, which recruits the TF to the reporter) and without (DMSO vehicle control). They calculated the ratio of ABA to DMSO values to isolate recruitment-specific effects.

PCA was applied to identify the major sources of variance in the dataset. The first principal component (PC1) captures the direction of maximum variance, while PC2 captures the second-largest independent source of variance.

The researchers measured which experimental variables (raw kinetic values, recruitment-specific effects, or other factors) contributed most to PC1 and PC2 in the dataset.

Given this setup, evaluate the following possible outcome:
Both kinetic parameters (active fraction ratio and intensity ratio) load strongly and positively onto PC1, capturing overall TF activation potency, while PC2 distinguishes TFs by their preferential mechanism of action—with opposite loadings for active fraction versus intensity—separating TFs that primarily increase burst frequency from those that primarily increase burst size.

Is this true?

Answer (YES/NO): NO